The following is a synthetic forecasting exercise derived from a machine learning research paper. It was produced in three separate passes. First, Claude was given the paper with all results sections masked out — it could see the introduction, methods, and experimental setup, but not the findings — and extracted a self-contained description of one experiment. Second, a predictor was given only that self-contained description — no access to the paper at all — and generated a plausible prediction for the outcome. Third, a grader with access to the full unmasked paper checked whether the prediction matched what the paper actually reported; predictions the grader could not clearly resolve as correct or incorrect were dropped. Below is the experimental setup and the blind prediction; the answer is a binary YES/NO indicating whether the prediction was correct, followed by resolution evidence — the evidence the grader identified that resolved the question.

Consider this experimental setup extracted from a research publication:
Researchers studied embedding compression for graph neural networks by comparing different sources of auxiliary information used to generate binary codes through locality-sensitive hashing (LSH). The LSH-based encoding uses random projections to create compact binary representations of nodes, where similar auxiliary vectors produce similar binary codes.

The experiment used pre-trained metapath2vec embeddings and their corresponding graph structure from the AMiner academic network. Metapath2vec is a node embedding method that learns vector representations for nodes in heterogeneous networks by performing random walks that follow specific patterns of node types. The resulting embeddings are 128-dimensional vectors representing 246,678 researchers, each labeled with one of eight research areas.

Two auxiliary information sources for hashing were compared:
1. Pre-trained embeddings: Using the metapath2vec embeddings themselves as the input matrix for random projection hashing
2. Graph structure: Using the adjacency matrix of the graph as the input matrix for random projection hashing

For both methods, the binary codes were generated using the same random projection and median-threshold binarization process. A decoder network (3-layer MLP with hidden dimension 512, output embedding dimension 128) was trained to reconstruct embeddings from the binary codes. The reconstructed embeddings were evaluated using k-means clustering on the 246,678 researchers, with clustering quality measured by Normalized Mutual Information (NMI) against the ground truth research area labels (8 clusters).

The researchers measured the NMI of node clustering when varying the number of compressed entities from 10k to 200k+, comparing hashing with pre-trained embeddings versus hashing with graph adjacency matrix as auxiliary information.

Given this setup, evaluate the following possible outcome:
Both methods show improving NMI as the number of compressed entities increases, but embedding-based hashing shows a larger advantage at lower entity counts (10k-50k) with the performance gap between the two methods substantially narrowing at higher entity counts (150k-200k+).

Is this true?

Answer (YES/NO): NO